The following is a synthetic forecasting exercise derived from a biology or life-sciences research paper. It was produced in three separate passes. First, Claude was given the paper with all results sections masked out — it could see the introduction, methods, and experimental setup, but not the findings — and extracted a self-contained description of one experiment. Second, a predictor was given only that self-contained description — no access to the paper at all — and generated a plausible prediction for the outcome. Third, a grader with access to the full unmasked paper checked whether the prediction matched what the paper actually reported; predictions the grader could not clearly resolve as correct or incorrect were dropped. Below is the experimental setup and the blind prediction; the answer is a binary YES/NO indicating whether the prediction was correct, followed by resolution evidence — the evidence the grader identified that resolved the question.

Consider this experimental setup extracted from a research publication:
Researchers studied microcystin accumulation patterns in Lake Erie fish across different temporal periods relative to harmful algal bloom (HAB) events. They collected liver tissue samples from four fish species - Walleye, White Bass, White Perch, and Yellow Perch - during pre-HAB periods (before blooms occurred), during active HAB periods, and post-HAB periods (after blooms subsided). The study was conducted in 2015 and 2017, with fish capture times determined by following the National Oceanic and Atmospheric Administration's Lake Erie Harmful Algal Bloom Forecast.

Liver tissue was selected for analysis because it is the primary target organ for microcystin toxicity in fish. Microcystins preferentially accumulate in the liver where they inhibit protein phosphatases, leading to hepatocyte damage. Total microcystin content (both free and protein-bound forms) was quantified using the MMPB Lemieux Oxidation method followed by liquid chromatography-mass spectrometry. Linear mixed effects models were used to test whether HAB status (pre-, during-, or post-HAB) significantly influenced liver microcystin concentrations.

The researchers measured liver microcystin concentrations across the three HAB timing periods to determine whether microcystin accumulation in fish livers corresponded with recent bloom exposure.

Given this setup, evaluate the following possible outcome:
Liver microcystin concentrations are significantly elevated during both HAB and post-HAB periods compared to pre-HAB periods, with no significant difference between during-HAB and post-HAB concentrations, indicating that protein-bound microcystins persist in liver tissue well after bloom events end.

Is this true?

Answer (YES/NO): NO